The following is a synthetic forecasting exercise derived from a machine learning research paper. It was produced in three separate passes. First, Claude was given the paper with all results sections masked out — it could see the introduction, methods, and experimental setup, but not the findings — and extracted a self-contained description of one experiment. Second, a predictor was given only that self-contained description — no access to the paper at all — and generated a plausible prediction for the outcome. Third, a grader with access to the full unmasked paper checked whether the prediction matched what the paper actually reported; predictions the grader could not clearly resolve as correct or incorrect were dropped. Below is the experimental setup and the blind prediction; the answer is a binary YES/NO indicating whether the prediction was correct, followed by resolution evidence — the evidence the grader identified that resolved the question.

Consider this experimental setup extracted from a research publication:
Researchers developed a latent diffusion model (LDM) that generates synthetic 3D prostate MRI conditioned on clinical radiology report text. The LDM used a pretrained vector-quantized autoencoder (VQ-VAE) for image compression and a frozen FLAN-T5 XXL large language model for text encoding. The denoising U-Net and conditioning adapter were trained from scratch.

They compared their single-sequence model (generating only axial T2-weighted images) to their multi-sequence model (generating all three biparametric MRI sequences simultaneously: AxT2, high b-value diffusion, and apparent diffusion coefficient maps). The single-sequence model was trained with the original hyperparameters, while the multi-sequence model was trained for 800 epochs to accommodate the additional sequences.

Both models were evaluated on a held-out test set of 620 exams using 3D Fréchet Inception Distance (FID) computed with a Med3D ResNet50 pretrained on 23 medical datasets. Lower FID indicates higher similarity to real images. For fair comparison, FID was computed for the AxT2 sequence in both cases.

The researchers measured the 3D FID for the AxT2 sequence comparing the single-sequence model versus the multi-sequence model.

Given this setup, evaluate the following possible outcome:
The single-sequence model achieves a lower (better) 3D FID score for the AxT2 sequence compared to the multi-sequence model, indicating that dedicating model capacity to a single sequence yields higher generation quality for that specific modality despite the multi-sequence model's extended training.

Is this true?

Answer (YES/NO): YES